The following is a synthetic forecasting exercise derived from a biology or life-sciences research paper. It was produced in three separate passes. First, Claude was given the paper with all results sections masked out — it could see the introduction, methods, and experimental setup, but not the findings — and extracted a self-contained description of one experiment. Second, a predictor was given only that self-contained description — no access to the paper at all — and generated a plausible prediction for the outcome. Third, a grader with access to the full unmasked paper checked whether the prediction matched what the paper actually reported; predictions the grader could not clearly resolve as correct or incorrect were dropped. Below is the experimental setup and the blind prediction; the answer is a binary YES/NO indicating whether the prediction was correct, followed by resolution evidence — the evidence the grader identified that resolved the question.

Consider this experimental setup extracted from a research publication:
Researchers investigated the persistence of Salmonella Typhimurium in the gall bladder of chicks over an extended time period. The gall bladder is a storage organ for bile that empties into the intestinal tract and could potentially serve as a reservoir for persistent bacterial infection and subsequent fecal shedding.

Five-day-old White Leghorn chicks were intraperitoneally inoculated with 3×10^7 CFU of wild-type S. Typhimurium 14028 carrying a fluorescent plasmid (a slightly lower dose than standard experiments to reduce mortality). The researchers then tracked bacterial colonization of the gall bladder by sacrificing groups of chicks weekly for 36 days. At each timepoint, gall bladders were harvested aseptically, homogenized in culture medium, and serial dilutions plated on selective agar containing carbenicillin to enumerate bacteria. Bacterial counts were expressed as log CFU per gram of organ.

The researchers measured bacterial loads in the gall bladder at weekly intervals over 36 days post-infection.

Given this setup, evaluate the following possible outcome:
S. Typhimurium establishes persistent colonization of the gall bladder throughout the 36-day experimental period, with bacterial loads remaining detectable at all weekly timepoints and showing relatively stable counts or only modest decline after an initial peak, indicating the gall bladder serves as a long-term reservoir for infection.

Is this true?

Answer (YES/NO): YES